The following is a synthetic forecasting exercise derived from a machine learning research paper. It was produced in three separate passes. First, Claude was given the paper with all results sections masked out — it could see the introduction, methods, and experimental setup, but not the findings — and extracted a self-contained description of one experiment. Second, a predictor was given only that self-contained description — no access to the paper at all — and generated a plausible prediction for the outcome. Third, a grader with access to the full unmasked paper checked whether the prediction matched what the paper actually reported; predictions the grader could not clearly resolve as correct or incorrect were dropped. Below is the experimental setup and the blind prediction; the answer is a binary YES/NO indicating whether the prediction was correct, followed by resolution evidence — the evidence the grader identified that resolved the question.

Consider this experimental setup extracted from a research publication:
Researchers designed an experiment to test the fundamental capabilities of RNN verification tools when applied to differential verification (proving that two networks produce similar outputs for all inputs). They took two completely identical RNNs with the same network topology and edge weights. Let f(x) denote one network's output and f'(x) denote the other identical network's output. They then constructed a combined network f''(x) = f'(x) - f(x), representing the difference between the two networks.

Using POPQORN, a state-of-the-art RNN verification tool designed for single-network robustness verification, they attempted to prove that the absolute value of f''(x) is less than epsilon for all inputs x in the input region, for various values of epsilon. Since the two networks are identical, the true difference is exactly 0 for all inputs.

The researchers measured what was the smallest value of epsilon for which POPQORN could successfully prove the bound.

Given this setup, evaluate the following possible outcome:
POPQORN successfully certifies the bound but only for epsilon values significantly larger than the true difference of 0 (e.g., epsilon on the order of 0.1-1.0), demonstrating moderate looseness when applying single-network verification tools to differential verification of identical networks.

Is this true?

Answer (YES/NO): NO